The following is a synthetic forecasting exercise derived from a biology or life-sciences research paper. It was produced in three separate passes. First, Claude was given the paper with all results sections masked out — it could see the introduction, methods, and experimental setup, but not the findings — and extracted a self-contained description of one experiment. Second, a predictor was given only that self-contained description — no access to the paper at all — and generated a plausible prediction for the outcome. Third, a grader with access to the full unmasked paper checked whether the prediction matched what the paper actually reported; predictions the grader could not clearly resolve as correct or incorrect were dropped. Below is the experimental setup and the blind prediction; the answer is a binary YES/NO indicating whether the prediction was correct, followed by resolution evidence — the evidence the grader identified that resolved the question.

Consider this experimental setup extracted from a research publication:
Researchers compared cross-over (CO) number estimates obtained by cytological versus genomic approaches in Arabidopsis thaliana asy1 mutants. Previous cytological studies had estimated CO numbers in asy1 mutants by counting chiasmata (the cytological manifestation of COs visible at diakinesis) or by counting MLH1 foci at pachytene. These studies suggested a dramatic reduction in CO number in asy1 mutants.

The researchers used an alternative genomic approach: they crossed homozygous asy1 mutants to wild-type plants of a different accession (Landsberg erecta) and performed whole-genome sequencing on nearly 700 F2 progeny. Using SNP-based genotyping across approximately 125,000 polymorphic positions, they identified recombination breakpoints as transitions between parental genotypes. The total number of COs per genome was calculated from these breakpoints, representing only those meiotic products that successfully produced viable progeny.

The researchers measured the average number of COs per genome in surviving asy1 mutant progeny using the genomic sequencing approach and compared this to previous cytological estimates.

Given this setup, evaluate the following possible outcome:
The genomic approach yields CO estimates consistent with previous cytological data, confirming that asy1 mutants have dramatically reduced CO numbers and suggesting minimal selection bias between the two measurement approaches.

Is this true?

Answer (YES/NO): NO